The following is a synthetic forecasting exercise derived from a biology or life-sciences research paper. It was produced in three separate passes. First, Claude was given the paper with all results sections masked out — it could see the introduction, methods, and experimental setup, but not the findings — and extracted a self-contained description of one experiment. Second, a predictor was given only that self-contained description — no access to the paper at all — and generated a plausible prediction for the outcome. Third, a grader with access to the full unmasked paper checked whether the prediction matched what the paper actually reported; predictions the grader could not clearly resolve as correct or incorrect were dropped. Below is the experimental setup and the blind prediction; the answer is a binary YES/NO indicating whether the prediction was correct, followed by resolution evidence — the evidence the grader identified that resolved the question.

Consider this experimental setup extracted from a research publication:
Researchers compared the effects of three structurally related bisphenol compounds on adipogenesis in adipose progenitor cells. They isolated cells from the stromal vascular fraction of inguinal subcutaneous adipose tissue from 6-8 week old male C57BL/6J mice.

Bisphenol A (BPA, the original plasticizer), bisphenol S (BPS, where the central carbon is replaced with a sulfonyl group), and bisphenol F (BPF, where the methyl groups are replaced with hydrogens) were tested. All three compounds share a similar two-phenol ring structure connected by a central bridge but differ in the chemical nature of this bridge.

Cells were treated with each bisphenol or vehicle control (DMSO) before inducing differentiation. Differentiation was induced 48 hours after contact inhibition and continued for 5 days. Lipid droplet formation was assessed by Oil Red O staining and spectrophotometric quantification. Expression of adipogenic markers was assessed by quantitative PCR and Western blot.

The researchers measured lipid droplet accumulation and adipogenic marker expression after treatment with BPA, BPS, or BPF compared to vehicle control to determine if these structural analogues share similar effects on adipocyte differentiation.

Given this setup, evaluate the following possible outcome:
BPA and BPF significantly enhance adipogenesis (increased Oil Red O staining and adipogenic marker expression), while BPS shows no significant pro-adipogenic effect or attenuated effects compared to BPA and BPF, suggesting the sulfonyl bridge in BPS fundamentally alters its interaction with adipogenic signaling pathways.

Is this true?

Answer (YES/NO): NO